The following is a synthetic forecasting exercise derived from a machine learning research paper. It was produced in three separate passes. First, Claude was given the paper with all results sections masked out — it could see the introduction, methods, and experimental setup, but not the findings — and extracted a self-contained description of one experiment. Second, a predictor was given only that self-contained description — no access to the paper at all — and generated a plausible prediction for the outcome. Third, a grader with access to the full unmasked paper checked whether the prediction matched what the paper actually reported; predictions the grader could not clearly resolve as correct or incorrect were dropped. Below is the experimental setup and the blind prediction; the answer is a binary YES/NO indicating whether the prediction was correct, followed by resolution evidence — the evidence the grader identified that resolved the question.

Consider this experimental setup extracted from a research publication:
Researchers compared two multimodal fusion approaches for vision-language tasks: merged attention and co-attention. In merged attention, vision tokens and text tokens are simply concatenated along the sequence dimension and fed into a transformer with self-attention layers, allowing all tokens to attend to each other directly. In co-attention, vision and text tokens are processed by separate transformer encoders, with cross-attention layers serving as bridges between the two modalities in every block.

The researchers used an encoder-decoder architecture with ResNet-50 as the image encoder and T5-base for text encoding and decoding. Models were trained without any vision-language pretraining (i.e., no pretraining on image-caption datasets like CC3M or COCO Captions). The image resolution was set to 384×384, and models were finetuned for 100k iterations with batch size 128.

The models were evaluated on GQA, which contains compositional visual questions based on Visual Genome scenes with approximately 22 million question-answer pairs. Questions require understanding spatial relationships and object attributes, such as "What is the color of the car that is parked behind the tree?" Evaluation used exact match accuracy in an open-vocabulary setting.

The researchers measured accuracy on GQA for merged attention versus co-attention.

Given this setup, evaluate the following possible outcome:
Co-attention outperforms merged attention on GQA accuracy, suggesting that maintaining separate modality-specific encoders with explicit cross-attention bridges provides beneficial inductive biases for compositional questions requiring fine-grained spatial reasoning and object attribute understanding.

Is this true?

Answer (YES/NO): NO